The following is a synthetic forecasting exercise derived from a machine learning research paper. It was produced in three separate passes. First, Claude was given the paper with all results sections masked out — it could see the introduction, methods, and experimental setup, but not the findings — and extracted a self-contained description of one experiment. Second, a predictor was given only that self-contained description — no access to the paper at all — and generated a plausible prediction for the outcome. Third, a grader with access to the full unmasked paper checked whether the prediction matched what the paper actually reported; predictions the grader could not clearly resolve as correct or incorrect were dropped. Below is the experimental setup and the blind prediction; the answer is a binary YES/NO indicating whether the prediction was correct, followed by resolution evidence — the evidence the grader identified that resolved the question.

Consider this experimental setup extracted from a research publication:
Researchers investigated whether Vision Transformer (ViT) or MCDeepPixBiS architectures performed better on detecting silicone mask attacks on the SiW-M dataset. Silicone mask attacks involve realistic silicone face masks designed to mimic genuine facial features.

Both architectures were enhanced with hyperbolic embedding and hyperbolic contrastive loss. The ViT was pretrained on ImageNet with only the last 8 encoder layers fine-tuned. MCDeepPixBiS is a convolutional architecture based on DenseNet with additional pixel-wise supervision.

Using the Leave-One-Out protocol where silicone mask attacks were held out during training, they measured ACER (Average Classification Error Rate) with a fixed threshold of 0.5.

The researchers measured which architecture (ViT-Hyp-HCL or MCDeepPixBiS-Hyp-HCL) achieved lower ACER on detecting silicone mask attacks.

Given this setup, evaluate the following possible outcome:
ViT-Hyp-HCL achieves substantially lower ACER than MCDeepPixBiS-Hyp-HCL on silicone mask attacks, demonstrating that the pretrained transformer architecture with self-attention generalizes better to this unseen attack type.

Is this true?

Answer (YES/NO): NO